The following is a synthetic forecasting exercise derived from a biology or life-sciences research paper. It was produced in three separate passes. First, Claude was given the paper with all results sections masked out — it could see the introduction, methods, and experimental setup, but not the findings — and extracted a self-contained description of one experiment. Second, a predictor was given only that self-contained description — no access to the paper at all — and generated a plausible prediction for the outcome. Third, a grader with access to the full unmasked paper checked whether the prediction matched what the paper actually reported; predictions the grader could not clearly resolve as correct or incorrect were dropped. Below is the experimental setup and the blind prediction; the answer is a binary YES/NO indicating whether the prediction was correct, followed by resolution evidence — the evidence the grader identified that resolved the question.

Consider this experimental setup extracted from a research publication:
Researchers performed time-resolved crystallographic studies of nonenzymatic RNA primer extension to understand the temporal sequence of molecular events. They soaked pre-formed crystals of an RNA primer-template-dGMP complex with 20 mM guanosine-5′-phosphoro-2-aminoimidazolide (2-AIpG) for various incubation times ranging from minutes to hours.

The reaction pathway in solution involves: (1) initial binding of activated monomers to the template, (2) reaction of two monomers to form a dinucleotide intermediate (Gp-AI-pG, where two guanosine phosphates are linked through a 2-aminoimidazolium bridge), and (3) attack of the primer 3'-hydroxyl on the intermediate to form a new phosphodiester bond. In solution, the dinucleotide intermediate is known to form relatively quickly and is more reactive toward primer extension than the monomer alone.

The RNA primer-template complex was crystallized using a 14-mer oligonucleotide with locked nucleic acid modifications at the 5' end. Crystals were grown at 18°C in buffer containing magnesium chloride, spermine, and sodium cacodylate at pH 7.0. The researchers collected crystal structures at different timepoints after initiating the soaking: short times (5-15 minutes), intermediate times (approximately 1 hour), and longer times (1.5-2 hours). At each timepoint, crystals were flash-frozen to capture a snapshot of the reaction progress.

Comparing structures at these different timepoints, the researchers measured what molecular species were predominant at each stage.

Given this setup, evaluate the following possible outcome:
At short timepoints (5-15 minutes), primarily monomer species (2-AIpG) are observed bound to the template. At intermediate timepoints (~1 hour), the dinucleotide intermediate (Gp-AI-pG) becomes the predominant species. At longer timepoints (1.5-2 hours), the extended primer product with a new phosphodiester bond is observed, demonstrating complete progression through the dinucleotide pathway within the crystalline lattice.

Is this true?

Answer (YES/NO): YES